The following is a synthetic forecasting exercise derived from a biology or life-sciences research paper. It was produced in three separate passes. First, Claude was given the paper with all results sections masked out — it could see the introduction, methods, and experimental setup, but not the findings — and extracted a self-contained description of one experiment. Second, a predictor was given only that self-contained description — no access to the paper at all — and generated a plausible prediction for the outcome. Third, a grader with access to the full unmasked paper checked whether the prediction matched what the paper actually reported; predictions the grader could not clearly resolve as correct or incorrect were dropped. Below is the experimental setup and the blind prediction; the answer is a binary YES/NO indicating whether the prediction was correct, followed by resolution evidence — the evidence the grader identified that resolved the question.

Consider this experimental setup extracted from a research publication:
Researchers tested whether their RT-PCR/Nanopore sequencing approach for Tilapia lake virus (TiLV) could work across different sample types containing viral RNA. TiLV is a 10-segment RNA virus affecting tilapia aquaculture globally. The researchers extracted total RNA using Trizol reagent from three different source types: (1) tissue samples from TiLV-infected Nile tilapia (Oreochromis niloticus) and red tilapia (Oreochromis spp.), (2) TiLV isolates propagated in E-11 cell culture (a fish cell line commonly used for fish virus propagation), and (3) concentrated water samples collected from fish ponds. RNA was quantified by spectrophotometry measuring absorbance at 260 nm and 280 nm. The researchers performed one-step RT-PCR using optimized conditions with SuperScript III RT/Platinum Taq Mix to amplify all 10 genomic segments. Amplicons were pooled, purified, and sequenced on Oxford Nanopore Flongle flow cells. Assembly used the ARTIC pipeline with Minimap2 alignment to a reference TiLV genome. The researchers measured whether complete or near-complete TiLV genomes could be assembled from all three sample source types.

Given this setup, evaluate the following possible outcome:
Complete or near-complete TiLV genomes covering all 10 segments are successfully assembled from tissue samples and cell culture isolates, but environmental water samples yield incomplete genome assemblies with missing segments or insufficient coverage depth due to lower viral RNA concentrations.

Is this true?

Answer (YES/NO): NO